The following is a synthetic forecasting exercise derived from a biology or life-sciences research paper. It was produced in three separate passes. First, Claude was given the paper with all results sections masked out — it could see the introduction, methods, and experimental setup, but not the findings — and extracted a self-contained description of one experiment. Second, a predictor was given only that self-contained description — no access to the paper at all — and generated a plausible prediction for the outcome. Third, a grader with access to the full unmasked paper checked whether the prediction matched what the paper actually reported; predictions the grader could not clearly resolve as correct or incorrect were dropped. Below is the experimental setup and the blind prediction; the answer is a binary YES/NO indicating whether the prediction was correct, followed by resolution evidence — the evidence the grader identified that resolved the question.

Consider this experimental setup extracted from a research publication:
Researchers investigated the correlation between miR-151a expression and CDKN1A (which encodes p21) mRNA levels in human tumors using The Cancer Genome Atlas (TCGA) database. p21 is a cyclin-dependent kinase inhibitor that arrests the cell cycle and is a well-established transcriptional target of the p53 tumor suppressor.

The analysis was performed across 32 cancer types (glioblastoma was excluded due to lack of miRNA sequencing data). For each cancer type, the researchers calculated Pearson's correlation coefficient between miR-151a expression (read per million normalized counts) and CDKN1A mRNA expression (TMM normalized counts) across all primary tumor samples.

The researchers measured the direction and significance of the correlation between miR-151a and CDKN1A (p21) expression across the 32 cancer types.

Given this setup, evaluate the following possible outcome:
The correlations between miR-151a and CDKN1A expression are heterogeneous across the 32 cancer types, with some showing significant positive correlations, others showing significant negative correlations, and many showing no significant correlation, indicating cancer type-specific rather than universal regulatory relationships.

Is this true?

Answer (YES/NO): NO